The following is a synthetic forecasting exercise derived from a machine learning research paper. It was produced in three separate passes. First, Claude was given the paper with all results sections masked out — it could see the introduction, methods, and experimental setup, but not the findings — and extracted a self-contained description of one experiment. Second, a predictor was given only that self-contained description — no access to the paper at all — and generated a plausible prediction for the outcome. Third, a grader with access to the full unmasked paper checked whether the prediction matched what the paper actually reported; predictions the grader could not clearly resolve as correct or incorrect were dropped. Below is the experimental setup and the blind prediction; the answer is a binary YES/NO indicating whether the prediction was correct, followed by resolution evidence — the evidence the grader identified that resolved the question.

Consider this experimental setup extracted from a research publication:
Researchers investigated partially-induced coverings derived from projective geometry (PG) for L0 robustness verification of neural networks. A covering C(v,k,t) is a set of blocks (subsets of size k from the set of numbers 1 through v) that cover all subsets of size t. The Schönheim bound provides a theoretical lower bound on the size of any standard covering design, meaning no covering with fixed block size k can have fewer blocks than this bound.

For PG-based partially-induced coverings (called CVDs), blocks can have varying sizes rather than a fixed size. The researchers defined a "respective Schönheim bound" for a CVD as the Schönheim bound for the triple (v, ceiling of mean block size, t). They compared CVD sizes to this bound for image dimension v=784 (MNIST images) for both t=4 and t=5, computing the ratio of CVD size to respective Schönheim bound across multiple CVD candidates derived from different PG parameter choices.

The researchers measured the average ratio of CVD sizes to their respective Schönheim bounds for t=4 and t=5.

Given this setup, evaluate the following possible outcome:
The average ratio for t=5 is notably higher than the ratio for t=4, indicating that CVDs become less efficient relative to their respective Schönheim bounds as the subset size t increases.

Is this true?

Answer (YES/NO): NO